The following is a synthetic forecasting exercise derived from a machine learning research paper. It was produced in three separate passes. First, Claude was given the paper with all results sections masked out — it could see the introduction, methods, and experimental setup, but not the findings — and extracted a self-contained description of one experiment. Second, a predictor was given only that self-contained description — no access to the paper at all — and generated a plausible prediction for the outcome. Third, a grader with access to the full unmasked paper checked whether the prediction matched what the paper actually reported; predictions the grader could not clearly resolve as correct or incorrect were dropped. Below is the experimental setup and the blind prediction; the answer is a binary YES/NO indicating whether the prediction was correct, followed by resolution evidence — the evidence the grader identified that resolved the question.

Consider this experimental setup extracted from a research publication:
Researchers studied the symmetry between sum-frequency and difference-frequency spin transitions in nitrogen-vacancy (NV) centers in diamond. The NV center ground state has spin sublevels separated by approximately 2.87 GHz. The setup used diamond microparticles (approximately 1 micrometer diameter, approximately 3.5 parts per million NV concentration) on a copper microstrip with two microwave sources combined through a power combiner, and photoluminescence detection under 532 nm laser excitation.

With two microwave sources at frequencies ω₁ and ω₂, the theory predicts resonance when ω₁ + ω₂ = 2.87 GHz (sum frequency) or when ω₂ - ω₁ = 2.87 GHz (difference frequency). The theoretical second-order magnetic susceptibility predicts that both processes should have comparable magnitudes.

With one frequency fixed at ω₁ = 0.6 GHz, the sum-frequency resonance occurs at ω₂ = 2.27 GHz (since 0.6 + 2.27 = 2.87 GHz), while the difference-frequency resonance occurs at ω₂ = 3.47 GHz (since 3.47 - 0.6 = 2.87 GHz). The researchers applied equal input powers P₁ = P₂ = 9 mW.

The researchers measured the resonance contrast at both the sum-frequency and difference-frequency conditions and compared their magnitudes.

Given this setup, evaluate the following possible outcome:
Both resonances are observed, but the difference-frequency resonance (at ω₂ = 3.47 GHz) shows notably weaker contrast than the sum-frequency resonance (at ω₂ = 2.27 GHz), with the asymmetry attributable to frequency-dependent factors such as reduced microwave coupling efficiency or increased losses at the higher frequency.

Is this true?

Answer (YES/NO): NO